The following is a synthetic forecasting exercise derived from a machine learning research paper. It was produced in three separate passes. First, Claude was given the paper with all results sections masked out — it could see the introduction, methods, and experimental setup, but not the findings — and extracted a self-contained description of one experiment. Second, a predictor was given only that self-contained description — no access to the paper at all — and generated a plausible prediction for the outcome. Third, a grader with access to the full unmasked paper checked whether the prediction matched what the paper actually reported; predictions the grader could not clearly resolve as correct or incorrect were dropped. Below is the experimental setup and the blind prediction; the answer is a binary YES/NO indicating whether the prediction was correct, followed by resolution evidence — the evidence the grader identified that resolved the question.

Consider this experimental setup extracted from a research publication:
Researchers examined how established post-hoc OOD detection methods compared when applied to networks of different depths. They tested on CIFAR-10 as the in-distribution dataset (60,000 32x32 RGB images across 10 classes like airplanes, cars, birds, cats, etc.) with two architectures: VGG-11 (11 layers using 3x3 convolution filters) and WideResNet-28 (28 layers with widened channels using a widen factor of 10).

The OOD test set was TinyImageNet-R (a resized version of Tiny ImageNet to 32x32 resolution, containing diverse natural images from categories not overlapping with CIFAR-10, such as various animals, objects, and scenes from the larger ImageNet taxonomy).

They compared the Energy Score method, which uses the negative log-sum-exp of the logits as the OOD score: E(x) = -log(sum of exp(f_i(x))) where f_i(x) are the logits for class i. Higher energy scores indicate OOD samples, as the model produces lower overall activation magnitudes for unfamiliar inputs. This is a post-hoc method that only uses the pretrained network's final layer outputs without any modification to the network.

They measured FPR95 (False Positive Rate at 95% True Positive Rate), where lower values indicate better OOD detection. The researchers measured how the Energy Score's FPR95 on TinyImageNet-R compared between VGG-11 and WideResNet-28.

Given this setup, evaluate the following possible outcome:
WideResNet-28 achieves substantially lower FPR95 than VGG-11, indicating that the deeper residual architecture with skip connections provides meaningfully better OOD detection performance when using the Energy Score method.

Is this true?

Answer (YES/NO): YES